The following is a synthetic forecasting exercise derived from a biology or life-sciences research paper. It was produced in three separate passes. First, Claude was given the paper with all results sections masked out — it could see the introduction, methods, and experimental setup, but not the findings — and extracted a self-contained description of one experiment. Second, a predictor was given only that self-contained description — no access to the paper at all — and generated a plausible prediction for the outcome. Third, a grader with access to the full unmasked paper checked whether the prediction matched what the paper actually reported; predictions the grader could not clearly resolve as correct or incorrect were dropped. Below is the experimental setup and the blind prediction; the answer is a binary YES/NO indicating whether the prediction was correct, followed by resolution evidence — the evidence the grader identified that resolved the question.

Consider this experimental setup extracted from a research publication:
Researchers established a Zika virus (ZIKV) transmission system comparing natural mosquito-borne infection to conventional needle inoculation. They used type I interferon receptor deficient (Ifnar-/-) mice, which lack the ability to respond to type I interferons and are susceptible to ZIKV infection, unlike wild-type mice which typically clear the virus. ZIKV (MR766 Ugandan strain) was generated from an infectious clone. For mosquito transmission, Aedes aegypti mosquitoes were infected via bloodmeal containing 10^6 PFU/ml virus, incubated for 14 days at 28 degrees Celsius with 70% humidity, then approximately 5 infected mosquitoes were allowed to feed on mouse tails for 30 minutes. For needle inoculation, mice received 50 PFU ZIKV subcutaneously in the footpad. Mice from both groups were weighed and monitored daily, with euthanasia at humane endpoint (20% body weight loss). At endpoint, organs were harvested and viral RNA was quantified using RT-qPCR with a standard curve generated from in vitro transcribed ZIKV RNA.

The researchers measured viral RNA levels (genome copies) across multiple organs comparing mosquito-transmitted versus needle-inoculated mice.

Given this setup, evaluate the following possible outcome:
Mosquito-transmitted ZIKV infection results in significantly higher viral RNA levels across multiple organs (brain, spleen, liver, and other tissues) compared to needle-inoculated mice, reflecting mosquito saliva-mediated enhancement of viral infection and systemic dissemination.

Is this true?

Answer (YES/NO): NO